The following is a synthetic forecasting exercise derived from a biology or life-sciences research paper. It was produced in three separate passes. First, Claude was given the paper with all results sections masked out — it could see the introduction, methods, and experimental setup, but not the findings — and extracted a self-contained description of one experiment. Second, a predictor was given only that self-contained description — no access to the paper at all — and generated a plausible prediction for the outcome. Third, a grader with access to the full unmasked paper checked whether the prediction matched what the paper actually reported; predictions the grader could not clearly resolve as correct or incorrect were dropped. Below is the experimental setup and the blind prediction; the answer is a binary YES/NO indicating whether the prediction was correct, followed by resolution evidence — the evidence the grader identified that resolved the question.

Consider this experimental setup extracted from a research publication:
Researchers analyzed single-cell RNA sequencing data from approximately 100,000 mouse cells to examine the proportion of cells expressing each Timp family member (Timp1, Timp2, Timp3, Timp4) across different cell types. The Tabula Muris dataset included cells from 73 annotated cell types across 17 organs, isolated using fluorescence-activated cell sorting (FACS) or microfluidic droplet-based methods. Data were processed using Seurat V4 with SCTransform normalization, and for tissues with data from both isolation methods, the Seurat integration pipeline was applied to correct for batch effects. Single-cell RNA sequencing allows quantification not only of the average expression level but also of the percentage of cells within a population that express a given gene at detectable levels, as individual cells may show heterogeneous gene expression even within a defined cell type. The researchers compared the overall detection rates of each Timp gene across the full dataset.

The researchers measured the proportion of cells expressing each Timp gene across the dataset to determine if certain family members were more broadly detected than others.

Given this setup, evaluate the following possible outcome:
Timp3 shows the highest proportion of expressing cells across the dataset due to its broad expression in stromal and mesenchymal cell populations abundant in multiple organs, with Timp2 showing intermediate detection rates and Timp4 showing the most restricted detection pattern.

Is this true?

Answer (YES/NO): NO